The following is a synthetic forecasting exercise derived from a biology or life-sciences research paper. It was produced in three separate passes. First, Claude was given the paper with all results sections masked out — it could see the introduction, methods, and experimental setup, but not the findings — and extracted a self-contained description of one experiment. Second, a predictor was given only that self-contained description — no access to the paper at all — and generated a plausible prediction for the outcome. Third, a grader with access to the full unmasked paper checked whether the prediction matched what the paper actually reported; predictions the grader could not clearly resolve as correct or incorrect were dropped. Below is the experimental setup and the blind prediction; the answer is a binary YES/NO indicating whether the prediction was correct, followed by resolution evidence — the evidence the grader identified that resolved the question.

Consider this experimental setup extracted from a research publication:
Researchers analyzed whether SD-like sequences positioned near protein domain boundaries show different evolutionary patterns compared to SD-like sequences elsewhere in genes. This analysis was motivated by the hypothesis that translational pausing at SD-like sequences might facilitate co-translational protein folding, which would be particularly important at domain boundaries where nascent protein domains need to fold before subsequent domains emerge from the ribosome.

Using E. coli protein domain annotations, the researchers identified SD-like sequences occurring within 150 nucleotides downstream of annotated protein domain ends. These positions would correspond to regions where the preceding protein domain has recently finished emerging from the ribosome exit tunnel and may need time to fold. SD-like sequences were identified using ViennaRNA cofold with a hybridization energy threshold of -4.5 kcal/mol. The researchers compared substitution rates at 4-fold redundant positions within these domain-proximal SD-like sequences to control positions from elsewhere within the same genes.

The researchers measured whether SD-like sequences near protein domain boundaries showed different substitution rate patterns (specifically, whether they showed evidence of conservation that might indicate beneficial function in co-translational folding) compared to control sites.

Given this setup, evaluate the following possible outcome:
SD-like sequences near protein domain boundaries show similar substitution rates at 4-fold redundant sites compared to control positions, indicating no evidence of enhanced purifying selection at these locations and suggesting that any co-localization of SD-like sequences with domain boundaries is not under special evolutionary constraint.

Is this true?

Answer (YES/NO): NO